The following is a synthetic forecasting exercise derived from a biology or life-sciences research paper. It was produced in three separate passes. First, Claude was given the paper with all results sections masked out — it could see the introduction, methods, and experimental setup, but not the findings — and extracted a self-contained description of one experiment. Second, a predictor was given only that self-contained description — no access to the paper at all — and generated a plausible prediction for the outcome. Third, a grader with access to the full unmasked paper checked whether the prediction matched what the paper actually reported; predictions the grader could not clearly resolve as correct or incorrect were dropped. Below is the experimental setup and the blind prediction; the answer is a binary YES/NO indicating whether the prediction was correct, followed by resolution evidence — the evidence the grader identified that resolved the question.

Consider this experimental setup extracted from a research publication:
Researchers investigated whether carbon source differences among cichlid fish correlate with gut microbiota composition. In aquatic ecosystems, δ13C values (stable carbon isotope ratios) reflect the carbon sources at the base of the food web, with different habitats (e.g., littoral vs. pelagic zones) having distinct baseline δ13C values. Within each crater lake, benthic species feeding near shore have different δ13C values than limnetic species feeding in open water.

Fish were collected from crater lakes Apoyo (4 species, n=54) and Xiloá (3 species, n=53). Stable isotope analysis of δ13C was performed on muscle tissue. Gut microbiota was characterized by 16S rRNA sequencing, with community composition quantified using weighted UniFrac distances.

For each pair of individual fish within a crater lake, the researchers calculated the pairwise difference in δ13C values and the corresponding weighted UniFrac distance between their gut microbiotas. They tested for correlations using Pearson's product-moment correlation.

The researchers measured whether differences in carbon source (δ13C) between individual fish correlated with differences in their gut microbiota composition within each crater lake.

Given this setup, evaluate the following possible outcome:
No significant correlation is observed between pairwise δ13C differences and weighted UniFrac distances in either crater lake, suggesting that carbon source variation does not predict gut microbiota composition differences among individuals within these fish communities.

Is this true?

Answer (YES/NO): NO